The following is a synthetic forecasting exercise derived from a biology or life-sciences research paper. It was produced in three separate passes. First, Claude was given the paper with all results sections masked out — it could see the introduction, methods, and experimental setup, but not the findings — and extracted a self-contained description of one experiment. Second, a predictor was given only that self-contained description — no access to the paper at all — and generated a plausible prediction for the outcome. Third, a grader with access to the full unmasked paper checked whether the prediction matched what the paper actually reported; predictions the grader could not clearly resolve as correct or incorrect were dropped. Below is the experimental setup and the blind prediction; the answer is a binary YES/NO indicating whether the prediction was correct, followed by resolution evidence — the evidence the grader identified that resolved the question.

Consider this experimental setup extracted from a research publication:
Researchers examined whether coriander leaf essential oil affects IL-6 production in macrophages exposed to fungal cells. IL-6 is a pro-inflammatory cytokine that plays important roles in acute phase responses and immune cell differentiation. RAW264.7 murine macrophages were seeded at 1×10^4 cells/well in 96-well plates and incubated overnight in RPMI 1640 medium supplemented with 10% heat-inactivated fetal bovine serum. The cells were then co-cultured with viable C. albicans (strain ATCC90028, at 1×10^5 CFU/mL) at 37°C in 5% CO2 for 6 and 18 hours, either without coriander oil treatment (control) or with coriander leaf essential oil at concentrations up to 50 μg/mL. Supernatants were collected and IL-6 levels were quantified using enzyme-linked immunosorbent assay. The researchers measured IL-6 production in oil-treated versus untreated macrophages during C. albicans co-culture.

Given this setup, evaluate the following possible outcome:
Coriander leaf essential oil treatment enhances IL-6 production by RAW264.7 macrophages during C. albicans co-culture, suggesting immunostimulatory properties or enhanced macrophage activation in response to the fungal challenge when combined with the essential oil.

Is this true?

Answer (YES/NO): YES